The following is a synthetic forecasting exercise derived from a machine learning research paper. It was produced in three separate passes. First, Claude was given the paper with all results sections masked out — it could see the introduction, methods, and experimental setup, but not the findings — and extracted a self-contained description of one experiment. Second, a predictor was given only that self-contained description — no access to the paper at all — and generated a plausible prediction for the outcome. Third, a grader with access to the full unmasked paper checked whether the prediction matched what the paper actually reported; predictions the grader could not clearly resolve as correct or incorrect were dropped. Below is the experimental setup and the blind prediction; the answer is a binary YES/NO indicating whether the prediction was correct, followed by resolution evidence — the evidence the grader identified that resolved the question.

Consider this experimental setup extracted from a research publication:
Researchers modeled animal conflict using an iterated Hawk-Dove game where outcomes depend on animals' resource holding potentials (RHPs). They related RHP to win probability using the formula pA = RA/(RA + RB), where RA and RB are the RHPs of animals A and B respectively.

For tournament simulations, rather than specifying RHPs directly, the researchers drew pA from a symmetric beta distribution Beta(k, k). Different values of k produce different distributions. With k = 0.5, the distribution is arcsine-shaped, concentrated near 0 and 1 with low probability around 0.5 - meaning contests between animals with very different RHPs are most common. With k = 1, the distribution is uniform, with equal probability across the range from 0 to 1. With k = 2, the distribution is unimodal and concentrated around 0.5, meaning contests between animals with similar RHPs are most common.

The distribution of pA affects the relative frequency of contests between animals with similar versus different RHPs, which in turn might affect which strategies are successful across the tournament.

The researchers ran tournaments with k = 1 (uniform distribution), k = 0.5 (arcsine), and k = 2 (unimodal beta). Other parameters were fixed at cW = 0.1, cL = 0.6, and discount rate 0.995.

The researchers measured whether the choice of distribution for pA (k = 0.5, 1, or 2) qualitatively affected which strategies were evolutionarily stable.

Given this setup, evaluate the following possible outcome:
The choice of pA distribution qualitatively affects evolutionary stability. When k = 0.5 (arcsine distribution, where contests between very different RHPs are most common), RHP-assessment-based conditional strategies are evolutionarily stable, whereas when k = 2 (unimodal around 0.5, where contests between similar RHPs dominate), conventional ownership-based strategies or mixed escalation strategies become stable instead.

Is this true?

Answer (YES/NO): NO